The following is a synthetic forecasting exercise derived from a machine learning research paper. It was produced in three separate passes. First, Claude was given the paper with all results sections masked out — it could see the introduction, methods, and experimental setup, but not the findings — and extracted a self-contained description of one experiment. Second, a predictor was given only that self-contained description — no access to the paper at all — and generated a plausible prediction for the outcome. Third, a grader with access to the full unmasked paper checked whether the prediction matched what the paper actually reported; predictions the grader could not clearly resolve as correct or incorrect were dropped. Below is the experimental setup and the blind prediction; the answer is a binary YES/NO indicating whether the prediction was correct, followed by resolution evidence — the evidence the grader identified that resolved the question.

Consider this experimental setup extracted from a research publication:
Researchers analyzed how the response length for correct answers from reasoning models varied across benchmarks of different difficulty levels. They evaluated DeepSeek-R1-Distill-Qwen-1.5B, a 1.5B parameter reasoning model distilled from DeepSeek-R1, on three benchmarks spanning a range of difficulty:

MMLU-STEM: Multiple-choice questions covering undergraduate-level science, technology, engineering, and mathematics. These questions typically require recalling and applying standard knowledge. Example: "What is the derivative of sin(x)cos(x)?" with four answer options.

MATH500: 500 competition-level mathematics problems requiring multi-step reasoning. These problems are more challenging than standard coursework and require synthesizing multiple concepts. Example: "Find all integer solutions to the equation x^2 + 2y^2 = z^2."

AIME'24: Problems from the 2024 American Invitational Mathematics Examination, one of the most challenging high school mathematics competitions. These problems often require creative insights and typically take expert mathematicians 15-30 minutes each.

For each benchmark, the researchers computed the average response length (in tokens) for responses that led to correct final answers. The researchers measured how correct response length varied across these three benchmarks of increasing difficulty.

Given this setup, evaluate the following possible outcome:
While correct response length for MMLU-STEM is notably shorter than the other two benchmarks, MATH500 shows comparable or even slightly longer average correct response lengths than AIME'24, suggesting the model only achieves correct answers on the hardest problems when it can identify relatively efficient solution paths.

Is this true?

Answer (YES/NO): NO